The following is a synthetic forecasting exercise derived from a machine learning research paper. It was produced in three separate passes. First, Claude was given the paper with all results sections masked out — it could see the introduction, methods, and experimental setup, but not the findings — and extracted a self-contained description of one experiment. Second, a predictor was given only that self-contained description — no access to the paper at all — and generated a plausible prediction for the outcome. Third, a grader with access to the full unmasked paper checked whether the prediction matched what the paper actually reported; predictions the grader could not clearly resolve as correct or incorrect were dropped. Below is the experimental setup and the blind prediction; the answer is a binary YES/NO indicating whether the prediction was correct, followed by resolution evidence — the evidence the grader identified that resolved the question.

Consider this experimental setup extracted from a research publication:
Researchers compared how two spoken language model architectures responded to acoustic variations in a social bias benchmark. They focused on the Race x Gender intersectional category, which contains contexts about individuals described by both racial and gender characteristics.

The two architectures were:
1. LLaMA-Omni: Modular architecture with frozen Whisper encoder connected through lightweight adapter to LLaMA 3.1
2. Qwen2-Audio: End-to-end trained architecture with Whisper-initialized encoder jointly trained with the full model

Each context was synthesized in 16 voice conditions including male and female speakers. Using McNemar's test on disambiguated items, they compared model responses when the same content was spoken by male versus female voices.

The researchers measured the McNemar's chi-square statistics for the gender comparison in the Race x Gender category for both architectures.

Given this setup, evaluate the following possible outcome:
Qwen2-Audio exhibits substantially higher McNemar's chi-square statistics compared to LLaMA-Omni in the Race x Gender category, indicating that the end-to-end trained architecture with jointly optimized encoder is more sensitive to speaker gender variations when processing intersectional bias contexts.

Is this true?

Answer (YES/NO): NO